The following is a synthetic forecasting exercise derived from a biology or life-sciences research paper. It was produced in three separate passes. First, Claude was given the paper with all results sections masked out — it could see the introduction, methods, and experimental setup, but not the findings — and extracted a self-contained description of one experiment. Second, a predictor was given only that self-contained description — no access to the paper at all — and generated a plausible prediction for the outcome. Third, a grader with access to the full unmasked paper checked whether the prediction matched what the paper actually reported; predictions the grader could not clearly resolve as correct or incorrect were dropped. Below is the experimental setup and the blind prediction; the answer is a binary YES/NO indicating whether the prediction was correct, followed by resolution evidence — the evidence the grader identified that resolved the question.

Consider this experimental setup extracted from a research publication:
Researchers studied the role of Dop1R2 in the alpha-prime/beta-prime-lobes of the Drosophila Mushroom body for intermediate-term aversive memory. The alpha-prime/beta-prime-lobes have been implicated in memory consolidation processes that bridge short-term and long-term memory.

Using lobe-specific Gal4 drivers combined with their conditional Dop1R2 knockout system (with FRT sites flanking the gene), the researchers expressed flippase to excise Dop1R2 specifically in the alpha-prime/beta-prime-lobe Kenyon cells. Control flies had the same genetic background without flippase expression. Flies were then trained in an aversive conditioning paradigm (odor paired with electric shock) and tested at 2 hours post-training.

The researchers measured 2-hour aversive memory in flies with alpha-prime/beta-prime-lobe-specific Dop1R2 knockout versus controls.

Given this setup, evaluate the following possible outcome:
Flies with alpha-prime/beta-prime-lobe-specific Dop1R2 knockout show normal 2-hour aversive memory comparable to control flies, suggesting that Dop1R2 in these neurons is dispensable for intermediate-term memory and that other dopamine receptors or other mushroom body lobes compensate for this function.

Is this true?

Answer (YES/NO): NO